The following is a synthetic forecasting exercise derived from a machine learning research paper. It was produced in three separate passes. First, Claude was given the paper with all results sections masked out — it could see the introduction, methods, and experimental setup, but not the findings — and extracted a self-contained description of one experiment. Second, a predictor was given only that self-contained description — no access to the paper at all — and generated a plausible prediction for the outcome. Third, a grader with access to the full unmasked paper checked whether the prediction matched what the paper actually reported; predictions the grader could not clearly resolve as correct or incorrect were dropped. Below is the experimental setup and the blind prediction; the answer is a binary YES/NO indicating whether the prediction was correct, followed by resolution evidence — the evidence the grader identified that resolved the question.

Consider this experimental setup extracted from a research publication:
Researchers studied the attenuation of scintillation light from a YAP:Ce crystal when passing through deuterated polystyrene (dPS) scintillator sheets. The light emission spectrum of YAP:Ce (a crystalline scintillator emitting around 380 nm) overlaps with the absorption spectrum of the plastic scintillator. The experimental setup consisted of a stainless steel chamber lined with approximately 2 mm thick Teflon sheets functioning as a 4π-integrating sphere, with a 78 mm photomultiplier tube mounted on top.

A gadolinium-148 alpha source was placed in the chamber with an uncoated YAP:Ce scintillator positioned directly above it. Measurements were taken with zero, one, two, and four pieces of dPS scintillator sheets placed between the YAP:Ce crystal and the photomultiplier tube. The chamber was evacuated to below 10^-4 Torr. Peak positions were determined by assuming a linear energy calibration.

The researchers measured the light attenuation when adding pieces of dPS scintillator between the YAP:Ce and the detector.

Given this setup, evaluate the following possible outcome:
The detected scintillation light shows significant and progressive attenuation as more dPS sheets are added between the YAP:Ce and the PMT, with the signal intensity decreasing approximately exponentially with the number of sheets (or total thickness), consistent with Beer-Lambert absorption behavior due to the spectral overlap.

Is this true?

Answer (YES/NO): NO